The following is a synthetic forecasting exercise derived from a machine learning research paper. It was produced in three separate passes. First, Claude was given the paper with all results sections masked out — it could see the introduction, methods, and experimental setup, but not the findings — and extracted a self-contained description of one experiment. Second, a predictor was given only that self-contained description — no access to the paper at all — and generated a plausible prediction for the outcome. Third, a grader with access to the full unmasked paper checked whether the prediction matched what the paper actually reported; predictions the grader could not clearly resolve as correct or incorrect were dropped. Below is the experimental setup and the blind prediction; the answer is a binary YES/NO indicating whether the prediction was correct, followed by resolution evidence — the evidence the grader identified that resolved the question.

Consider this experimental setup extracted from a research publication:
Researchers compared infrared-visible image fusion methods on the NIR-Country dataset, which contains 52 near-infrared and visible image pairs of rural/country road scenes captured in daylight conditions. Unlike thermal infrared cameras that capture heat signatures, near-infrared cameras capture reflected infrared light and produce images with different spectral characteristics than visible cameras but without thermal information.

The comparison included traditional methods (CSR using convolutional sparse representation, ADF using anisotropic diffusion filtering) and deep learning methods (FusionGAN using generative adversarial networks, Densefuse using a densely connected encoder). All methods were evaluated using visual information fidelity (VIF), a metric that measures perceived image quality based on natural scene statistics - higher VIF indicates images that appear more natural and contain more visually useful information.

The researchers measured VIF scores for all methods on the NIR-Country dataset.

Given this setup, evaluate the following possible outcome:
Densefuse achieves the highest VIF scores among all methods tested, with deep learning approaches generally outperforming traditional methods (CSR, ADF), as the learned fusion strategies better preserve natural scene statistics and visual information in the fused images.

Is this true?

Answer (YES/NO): NO